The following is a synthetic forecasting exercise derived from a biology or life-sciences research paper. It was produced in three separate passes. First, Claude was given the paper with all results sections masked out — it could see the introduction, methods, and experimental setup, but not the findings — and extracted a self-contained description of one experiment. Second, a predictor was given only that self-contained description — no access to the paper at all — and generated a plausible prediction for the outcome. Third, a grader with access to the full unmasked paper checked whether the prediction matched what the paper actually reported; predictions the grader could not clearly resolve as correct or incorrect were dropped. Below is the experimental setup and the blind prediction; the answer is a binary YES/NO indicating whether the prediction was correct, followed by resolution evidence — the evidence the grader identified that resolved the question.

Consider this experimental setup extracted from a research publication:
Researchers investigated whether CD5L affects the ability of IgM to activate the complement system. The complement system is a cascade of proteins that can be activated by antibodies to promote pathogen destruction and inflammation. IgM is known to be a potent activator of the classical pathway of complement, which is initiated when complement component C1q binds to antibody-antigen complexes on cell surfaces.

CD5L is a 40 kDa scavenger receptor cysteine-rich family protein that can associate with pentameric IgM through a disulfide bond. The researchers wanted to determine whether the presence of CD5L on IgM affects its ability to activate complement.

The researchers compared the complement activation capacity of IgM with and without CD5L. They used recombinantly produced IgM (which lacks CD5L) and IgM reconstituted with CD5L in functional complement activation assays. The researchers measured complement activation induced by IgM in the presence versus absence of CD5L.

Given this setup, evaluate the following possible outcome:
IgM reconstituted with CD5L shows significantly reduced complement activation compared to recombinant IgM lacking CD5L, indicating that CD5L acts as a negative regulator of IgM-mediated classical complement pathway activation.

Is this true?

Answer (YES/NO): NO